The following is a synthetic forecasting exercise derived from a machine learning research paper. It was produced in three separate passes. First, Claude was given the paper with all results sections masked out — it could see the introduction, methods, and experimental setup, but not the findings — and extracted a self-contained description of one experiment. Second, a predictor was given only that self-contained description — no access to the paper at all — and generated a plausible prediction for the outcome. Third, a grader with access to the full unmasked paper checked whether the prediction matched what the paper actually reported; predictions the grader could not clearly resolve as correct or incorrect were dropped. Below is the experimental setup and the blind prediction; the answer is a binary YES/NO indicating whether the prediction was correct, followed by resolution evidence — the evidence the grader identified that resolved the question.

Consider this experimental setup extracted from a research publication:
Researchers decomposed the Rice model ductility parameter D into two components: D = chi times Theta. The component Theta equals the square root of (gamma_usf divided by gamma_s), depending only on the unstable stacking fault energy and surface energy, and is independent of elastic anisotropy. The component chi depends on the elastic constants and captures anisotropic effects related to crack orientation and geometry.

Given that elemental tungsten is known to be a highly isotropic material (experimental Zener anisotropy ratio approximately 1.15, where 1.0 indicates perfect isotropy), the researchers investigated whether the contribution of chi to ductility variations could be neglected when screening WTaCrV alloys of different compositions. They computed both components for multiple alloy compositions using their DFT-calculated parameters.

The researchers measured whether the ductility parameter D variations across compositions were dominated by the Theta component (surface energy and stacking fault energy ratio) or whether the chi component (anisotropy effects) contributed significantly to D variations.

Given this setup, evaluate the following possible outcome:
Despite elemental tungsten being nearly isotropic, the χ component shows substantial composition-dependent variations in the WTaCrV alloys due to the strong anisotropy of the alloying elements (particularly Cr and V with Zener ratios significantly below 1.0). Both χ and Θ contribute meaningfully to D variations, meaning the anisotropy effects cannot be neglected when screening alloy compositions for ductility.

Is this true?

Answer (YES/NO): NO